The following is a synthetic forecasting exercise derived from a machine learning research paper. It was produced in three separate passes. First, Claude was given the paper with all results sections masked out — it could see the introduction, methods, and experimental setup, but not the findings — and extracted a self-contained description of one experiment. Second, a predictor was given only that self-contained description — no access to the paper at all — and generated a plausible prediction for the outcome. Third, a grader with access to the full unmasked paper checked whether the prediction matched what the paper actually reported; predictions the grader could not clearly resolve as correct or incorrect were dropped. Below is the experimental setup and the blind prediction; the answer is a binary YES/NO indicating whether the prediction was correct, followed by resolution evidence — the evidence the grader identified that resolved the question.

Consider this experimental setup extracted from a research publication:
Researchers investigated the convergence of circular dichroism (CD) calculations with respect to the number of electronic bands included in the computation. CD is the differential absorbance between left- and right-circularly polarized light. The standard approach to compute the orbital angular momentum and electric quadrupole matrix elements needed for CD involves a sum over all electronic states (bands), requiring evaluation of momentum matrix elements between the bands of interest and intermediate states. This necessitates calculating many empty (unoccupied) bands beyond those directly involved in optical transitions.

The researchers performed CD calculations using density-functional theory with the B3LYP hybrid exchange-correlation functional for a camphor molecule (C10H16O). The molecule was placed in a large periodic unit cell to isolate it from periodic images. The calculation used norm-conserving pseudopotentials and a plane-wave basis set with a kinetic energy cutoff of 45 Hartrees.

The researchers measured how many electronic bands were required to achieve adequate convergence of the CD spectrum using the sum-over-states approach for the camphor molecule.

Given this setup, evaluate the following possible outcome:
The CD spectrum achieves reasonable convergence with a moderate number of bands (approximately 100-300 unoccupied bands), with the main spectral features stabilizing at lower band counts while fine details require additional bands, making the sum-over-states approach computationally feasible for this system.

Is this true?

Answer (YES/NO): NO